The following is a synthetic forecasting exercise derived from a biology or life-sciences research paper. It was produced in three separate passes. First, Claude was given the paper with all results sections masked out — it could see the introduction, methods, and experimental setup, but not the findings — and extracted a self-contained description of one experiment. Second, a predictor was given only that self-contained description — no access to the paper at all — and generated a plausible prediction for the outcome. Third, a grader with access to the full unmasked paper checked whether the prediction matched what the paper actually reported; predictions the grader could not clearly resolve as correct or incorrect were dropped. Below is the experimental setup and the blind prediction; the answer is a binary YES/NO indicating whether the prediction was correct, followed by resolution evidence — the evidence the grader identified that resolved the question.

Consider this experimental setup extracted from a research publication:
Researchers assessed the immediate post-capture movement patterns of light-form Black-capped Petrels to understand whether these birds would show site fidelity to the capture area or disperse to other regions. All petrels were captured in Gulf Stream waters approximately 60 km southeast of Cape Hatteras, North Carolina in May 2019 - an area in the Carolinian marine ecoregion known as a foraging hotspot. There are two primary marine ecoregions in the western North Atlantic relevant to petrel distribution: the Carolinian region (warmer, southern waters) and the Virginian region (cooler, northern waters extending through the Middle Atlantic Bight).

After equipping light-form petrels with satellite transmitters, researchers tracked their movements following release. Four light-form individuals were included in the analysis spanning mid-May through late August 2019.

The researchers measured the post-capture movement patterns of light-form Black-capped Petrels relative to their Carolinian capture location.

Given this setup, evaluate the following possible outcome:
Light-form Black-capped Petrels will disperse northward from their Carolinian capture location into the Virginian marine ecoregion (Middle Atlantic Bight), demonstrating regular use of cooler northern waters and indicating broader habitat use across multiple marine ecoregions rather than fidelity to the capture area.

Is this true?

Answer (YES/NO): YES